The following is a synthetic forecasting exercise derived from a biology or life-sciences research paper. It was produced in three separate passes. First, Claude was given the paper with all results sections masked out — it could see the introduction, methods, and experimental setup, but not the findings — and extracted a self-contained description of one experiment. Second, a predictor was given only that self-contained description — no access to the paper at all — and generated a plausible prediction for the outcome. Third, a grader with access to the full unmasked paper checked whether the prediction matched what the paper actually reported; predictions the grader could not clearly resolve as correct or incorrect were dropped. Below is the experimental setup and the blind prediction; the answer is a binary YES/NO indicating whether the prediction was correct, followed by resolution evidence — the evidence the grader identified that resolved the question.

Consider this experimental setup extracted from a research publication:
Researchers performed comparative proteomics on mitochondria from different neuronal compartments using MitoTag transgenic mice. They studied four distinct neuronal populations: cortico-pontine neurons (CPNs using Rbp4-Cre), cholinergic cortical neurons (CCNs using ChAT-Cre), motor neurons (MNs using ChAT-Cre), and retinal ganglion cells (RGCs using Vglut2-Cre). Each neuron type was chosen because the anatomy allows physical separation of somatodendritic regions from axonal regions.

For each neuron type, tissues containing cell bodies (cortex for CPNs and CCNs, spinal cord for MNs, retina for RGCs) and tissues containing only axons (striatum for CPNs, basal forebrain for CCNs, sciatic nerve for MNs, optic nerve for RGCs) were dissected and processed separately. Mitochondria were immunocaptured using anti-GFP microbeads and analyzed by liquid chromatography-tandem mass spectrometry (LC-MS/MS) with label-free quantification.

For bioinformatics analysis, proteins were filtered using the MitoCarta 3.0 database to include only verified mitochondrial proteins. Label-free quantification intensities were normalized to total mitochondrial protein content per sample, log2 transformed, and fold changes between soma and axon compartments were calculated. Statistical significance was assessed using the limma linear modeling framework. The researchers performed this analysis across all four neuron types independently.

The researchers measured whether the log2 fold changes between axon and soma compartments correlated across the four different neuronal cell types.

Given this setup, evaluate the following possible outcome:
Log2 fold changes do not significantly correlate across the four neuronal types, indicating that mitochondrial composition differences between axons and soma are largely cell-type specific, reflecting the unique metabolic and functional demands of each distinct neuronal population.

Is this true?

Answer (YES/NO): NO